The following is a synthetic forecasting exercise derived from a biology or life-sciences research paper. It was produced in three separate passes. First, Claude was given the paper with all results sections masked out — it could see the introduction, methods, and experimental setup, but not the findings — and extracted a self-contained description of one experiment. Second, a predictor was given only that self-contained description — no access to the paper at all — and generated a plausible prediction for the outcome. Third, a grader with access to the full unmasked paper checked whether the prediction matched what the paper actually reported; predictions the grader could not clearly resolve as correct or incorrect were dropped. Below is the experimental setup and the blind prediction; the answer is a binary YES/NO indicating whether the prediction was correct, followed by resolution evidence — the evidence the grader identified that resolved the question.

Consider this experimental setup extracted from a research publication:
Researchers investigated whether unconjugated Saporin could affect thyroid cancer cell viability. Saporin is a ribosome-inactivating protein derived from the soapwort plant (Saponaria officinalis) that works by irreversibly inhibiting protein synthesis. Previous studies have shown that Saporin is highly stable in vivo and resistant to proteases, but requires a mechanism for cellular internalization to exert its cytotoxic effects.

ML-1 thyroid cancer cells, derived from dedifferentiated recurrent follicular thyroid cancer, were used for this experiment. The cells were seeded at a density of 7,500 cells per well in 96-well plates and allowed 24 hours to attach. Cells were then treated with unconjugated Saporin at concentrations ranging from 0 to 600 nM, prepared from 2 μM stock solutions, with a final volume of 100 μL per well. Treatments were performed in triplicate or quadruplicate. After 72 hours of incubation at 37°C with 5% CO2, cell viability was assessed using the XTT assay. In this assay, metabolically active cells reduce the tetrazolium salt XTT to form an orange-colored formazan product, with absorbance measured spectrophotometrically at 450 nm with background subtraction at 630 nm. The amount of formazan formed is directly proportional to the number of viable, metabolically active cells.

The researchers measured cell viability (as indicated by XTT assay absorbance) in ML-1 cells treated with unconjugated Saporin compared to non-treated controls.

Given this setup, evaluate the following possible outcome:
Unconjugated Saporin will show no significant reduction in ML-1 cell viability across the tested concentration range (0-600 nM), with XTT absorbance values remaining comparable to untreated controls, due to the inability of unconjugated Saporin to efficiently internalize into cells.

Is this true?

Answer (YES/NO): YES